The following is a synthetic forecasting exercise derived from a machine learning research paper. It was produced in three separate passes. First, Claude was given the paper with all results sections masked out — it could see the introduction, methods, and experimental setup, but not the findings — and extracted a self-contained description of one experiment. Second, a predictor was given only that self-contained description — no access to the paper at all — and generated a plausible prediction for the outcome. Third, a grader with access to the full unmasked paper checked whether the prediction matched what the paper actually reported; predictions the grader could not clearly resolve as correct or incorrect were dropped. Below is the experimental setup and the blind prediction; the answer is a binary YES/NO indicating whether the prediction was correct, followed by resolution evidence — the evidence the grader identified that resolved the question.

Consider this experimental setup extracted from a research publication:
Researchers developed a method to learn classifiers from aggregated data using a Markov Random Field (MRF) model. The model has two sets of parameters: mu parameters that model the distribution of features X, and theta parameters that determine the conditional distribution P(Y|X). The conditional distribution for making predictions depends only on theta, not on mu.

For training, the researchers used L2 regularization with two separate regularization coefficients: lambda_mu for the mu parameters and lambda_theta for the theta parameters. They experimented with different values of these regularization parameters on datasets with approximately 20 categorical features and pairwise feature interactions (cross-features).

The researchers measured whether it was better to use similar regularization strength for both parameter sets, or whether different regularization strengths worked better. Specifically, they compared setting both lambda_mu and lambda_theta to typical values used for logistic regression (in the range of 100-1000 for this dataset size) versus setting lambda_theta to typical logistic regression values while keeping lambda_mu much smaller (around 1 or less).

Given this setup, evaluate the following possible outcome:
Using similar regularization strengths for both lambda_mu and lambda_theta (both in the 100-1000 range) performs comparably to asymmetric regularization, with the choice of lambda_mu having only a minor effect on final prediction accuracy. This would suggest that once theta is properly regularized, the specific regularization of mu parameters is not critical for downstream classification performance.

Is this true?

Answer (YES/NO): NO